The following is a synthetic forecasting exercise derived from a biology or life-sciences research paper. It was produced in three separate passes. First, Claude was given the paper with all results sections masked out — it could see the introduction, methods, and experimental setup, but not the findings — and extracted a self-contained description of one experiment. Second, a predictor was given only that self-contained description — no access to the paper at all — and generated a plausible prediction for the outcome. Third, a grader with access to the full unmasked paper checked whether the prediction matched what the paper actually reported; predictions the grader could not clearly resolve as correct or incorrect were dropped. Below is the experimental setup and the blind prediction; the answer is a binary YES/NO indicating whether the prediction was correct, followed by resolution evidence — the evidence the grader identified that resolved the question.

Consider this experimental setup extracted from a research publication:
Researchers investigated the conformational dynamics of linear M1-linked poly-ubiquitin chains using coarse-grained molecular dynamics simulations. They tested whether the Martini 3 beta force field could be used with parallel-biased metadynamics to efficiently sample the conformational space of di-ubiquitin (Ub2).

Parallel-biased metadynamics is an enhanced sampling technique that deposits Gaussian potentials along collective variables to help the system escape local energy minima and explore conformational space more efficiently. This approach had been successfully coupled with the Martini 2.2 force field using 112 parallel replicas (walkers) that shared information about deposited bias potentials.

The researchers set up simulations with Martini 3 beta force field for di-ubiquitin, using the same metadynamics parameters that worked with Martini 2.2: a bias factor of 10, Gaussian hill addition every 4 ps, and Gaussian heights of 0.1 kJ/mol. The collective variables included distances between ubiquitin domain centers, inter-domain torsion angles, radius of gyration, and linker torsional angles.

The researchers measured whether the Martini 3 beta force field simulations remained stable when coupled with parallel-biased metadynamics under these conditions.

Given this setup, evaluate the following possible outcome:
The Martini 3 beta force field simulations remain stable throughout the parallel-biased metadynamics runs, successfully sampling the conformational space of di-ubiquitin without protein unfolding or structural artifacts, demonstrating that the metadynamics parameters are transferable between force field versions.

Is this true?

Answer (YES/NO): NO